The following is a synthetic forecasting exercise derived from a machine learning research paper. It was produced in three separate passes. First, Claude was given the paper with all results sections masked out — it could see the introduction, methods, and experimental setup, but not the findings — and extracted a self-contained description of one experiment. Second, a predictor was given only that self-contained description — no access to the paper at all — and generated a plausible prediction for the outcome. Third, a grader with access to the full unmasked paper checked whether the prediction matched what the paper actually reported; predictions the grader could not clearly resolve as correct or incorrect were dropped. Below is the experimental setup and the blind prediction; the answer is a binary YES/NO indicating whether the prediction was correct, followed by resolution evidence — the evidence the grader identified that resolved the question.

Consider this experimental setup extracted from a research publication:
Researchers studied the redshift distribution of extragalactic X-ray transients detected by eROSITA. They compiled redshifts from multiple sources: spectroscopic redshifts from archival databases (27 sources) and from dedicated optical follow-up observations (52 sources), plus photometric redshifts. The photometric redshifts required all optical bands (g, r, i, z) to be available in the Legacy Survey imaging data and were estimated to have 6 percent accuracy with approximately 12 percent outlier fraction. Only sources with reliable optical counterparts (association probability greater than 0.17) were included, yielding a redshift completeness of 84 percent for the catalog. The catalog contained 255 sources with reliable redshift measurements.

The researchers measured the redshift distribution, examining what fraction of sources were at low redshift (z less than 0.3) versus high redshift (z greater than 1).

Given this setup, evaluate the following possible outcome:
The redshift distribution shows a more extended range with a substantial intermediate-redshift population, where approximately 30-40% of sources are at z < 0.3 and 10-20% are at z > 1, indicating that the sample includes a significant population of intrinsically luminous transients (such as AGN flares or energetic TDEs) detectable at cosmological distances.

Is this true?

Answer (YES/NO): NO